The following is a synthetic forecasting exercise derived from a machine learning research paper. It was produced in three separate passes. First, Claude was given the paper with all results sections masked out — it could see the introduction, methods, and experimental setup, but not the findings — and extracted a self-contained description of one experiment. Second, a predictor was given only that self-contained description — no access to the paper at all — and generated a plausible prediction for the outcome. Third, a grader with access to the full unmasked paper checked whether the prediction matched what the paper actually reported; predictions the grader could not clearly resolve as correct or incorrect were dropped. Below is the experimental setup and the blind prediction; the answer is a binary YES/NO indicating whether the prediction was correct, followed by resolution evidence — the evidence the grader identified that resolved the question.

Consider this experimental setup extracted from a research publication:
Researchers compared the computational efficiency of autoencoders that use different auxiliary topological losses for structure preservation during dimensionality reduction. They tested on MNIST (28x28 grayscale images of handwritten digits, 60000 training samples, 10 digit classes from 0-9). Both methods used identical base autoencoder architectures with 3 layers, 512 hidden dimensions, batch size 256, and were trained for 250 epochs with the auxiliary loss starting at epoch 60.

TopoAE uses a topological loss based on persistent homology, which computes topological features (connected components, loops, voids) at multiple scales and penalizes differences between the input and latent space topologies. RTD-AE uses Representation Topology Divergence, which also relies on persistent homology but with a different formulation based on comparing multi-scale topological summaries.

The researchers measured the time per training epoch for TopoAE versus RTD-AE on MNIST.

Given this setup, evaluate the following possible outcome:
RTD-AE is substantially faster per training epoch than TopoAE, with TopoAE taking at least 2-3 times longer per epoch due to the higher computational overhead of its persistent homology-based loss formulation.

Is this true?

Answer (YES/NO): NO